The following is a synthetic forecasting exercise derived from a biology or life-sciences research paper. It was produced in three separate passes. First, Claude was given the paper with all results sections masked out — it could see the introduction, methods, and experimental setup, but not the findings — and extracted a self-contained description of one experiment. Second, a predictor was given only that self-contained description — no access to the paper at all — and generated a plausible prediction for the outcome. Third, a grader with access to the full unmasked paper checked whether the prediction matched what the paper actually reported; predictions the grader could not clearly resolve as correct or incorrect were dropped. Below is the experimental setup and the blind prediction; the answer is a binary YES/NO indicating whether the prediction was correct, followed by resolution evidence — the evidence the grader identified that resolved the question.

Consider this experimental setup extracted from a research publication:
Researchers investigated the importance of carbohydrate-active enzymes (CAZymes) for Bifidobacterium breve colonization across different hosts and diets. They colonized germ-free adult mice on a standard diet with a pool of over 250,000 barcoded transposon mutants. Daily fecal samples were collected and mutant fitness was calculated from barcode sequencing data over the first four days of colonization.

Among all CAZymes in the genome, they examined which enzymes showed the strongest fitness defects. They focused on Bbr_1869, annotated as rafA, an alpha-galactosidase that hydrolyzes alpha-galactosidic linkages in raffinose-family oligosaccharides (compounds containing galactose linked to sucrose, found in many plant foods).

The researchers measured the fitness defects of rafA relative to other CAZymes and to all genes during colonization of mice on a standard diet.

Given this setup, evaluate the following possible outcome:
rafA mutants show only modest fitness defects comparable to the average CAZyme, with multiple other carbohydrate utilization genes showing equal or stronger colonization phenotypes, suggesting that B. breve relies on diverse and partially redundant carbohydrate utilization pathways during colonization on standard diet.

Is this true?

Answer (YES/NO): NO